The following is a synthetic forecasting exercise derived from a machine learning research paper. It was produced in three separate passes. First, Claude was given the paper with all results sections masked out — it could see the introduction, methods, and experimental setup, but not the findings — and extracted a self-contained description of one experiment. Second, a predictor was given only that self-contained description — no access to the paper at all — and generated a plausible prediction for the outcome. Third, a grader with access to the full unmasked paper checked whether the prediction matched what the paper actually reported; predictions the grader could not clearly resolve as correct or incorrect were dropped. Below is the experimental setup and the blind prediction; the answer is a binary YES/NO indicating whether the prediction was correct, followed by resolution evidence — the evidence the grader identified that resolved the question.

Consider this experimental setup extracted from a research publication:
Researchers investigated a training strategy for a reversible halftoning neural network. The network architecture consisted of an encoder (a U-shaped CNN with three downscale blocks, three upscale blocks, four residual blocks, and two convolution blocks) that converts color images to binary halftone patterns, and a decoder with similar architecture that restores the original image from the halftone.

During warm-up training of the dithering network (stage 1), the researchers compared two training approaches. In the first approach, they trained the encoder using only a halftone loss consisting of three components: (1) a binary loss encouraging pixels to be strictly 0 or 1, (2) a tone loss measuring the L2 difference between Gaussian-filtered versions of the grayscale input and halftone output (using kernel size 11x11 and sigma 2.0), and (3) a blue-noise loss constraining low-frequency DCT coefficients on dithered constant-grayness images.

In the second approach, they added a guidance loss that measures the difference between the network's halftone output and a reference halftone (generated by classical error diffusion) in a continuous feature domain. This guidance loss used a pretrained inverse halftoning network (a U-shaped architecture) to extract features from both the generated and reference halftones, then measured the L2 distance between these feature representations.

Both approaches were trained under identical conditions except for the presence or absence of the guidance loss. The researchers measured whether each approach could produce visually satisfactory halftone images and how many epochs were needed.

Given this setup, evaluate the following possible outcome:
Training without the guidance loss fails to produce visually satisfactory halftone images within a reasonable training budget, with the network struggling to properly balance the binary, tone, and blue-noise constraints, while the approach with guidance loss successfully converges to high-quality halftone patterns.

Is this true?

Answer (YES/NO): YES